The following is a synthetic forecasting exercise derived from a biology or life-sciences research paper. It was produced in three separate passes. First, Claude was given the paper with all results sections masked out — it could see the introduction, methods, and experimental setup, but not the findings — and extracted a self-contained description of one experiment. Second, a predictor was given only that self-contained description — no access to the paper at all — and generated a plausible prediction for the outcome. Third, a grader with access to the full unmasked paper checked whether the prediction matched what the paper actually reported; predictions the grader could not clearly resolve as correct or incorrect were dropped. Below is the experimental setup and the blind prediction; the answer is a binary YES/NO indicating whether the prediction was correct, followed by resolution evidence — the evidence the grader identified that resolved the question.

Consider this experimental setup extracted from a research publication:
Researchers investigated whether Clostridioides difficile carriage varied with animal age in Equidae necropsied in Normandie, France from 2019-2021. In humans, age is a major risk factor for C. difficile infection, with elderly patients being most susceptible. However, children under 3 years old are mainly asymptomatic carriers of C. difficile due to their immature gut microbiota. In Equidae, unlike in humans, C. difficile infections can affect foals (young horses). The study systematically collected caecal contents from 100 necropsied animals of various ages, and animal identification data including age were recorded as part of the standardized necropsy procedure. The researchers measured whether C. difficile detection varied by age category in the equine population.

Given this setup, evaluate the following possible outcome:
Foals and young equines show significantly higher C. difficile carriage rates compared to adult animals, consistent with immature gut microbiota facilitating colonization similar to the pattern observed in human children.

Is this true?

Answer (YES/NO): NO